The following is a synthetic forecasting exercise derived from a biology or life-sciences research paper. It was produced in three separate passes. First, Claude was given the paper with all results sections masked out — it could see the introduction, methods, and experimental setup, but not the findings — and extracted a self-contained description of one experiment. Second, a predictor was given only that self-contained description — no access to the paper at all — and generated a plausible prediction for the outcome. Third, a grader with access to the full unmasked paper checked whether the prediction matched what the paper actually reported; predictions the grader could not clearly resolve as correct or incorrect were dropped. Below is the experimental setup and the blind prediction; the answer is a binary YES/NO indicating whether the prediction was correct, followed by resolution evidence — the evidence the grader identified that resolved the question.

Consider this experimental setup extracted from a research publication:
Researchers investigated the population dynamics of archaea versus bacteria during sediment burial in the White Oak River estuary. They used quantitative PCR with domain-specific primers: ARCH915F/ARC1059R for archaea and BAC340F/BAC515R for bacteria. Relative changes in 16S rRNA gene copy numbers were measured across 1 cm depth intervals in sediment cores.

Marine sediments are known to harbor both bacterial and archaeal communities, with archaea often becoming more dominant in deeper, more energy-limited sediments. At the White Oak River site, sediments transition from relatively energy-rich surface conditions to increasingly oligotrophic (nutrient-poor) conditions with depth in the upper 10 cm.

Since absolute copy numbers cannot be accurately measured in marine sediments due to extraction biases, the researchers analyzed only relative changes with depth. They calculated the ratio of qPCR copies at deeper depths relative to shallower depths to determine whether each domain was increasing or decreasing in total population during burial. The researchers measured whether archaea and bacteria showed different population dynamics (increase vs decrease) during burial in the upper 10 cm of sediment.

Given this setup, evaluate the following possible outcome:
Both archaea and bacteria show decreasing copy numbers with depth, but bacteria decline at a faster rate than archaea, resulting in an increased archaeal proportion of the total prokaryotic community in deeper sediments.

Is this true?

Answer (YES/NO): NO